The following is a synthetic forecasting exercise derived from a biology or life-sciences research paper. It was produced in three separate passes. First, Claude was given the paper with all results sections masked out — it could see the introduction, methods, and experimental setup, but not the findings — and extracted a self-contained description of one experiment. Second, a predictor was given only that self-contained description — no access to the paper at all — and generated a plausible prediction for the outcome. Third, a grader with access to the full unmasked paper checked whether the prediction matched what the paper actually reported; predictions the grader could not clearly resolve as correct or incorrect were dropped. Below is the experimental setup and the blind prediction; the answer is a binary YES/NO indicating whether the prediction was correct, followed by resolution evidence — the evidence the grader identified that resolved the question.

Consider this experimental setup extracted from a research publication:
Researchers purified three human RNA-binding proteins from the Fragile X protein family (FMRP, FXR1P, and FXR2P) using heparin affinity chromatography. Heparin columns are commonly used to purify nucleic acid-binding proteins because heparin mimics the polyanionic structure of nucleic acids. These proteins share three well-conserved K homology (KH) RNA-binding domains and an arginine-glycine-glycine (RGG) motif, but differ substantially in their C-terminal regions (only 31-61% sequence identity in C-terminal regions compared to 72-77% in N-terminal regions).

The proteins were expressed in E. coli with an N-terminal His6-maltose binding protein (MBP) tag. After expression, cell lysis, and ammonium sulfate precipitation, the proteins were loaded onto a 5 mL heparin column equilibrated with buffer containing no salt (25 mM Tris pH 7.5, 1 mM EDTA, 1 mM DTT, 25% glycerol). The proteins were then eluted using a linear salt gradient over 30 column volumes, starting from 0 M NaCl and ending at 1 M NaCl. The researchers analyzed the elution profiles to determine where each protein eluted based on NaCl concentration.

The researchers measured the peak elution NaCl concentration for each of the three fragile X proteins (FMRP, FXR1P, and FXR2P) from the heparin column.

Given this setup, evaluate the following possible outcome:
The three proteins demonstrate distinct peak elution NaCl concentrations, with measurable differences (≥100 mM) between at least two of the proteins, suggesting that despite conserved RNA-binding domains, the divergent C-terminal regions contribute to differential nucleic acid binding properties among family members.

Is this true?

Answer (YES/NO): YES